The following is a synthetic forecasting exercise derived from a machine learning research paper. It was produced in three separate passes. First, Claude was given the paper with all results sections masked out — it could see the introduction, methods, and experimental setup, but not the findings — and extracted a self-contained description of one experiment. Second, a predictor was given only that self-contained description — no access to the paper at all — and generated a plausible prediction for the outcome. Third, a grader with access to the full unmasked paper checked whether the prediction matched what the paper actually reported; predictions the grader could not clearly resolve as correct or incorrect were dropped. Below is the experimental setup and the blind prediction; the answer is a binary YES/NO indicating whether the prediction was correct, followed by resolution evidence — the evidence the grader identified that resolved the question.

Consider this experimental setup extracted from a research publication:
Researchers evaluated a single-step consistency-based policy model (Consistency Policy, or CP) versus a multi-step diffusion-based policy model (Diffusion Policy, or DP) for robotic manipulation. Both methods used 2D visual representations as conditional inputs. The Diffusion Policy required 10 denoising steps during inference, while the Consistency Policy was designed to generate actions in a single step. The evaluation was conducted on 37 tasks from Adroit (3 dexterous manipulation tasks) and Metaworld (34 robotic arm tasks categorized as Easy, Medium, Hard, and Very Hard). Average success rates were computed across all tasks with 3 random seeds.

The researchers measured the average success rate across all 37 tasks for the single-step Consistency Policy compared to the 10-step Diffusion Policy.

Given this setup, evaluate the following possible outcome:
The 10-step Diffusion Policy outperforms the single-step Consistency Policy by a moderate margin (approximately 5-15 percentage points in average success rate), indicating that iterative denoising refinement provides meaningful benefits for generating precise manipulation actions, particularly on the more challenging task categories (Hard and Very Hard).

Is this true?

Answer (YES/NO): NO